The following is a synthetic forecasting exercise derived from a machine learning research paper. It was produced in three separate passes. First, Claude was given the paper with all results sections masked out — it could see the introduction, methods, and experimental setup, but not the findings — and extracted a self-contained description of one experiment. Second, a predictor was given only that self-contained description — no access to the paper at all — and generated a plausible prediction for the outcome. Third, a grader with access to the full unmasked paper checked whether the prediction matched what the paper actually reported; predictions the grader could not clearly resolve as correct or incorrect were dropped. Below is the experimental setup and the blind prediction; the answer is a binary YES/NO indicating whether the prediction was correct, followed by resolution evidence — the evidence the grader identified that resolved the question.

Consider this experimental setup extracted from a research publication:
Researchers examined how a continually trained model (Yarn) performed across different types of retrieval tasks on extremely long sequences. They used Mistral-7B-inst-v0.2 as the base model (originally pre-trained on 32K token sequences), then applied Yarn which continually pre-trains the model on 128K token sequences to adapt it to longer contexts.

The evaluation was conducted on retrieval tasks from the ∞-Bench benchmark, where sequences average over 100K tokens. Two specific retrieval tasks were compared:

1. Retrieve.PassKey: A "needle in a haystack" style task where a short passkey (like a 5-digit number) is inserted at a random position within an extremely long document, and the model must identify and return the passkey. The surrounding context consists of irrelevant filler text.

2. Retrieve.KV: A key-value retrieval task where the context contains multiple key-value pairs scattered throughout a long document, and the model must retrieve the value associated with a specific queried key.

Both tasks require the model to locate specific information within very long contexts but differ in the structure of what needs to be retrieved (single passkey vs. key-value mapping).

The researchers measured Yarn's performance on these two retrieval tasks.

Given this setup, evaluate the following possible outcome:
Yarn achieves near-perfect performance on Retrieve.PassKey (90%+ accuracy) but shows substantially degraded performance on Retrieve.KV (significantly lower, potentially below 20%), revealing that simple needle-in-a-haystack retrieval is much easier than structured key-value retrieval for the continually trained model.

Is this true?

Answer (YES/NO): YES